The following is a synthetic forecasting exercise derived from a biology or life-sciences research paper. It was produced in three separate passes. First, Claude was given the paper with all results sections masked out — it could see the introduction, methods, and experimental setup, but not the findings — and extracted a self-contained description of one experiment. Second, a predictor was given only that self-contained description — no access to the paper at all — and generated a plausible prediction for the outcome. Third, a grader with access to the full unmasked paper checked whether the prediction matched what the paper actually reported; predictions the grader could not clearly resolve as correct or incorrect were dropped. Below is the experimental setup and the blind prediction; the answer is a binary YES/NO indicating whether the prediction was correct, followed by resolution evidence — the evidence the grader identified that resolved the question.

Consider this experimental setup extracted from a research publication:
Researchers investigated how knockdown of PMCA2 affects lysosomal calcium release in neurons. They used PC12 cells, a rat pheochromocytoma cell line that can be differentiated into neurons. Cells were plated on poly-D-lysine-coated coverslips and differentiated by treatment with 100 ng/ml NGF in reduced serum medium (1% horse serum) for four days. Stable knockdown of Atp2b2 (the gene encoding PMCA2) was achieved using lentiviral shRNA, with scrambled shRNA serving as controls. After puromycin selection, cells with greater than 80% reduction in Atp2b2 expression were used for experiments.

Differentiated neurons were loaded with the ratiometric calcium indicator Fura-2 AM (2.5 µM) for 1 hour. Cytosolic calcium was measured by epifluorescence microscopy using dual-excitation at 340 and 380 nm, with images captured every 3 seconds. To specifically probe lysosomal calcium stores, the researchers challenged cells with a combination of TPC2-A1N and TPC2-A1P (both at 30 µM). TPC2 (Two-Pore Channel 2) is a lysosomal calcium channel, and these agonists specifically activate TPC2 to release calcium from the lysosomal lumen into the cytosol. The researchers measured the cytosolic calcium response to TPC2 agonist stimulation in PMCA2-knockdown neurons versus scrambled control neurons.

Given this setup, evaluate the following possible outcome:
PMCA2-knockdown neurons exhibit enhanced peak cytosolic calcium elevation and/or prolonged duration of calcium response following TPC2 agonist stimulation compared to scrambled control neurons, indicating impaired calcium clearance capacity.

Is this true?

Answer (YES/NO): NO